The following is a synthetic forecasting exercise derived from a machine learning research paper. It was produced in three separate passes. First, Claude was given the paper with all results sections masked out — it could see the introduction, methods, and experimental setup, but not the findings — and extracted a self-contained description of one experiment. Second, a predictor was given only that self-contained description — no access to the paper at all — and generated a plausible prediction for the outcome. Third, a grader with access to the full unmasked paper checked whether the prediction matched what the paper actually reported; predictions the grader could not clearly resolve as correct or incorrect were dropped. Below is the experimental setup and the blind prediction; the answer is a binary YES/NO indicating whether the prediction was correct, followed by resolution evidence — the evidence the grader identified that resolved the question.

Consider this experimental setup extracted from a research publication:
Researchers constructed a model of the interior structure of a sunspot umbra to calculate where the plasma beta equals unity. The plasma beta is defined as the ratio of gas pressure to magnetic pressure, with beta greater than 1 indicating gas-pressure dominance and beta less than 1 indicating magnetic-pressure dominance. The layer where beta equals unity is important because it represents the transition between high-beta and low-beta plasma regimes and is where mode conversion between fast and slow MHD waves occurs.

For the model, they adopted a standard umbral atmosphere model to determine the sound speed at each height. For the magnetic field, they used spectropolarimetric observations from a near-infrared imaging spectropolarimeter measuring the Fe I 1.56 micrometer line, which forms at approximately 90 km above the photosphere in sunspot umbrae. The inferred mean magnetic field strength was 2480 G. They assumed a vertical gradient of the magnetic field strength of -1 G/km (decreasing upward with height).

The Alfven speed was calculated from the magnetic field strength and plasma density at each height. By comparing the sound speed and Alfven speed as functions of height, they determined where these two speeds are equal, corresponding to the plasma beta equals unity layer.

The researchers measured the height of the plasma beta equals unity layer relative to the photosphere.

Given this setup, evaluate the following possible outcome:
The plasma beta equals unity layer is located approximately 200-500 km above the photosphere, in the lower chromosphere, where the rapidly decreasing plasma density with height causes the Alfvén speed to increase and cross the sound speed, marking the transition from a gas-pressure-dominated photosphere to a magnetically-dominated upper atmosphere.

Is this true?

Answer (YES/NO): NO